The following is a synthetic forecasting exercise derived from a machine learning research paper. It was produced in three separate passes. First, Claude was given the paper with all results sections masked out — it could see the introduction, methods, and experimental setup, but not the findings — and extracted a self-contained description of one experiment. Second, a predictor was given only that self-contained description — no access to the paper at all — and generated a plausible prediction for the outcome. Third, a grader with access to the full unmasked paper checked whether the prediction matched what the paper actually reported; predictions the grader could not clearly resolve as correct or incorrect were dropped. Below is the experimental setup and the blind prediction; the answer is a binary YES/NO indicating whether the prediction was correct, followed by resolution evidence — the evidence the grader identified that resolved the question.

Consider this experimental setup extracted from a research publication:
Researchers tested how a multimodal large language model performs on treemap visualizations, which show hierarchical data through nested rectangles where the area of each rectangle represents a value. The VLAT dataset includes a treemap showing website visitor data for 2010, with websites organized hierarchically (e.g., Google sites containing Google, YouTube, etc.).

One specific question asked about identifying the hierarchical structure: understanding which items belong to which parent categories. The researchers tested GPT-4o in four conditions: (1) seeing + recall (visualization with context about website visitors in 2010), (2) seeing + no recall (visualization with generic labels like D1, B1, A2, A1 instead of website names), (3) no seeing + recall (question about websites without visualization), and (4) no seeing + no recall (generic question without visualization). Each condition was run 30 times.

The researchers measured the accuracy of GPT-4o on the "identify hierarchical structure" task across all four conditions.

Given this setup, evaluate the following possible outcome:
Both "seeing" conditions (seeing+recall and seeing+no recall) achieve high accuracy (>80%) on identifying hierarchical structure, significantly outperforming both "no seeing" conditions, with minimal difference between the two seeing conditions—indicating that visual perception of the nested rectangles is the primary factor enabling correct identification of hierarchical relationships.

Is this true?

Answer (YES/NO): NO